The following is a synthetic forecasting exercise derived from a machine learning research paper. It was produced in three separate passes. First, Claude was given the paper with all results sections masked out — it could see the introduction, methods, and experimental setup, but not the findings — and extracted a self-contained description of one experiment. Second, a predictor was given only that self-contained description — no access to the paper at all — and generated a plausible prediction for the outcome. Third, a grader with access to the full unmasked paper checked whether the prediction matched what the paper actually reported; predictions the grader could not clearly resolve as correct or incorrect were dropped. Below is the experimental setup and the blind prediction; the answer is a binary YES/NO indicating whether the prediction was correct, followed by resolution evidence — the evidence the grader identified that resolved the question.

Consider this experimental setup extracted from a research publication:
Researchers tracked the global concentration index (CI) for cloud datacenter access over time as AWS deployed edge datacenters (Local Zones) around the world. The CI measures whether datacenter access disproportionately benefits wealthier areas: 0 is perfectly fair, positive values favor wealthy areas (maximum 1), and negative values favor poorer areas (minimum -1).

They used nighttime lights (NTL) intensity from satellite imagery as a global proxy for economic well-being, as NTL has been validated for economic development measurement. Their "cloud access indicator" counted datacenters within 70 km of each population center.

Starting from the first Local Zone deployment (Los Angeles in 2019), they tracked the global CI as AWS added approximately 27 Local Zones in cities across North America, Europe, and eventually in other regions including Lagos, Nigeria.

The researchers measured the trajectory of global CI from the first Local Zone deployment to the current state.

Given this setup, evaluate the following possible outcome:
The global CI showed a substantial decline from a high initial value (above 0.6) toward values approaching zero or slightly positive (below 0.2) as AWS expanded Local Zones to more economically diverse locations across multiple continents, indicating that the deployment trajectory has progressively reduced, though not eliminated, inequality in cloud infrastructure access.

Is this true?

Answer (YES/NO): NO